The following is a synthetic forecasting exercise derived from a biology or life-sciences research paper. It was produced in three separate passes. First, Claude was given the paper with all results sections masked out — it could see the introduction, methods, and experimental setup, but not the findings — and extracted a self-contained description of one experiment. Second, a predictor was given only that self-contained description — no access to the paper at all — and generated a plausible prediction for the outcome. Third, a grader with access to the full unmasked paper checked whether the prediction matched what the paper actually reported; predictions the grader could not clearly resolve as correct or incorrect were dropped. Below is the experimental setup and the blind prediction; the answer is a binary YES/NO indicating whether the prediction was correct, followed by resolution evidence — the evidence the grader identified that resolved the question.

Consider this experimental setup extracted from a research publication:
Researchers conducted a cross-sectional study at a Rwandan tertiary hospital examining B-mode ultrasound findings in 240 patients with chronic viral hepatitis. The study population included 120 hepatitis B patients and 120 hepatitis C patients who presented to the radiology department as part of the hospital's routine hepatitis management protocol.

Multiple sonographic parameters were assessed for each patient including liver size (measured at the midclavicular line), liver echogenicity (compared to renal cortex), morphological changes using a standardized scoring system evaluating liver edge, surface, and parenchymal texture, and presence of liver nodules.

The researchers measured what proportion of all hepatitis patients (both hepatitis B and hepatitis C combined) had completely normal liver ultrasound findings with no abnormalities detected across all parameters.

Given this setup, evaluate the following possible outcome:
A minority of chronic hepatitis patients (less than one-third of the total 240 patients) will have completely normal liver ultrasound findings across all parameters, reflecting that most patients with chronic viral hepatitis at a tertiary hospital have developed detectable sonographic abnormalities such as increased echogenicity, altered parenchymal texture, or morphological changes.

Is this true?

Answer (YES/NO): NO